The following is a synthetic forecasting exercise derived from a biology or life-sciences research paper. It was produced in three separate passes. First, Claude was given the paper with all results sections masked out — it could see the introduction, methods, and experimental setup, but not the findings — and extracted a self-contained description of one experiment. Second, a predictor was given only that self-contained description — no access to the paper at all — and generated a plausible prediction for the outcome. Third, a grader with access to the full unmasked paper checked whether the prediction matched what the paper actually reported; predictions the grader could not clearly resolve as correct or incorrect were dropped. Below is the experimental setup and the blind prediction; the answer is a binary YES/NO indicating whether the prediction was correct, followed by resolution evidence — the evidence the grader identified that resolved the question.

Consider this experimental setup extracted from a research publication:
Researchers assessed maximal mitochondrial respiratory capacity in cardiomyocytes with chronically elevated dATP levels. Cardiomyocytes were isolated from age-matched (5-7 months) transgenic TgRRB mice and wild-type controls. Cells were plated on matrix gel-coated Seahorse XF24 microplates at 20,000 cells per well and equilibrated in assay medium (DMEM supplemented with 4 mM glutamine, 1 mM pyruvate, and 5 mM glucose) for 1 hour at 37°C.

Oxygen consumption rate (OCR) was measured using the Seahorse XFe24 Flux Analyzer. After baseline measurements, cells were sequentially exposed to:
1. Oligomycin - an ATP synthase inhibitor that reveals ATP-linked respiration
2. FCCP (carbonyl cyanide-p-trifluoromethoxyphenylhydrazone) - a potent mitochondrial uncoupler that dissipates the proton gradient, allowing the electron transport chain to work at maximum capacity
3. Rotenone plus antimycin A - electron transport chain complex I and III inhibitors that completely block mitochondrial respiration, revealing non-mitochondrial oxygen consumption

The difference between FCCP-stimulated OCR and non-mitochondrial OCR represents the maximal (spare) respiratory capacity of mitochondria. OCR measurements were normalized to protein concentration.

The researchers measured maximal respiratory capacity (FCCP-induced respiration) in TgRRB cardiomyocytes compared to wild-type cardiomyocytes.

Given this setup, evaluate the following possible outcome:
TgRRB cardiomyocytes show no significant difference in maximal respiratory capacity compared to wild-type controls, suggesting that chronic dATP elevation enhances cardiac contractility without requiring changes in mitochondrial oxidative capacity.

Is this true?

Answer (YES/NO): NO